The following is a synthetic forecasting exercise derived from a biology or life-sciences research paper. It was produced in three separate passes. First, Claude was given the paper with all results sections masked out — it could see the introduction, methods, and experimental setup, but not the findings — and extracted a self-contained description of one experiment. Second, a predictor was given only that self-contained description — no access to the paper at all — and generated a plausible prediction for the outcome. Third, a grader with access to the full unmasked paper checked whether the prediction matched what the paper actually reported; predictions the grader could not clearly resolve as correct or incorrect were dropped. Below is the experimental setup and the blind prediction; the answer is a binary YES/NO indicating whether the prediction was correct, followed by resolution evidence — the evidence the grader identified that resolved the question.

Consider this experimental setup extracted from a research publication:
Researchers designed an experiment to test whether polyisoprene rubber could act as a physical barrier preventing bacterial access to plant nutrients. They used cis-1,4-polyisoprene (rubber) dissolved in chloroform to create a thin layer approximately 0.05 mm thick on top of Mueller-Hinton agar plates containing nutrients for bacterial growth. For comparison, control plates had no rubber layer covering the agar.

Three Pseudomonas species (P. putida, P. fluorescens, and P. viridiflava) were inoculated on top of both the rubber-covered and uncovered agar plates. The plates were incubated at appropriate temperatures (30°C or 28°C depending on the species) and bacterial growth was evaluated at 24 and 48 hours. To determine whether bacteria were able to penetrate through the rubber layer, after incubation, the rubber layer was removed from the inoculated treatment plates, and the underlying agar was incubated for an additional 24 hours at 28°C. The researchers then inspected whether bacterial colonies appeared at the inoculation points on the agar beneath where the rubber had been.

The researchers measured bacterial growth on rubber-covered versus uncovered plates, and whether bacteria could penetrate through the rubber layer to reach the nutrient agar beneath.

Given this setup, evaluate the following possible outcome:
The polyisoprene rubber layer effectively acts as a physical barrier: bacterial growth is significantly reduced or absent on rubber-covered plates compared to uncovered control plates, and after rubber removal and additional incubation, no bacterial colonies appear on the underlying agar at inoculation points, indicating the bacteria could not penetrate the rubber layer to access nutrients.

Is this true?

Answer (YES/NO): YES